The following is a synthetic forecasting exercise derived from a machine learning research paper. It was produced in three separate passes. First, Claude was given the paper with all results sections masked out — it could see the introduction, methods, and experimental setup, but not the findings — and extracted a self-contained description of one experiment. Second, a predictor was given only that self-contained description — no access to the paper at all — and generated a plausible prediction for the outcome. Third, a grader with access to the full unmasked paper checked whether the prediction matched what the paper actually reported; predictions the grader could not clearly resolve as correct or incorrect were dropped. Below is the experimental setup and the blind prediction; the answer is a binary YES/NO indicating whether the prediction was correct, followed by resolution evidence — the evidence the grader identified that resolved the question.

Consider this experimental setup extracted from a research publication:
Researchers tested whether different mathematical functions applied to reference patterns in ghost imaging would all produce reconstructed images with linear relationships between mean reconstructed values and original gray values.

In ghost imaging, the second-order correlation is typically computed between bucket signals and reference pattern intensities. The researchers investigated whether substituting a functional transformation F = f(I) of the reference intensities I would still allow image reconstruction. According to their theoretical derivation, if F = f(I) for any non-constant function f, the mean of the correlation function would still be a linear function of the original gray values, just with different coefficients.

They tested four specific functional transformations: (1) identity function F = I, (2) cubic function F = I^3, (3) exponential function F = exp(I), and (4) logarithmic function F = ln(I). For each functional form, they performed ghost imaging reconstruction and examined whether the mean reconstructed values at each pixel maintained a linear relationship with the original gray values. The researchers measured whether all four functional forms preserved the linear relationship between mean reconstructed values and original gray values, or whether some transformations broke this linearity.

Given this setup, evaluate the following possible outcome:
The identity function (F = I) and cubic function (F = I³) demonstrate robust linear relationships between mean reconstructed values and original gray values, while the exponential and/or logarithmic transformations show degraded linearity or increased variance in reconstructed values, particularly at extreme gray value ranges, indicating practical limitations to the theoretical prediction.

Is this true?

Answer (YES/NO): NO